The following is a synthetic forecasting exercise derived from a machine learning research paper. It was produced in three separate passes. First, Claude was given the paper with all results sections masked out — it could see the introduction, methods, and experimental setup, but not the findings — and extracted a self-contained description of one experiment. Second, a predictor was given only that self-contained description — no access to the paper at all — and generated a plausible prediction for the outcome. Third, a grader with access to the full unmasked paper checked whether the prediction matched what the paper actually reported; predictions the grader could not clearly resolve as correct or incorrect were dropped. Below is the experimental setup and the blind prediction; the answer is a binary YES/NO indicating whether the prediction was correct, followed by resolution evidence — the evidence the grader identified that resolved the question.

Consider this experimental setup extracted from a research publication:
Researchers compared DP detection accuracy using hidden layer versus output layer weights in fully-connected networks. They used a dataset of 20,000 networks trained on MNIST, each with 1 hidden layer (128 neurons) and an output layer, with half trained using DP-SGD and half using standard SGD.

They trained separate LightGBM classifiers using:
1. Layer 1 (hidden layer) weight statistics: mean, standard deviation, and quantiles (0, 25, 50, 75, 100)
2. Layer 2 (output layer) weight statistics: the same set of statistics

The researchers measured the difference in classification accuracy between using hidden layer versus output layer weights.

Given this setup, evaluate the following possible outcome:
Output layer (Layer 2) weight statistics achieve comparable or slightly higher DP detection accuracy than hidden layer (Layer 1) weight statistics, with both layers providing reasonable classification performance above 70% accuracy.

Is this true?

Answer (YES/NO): YES